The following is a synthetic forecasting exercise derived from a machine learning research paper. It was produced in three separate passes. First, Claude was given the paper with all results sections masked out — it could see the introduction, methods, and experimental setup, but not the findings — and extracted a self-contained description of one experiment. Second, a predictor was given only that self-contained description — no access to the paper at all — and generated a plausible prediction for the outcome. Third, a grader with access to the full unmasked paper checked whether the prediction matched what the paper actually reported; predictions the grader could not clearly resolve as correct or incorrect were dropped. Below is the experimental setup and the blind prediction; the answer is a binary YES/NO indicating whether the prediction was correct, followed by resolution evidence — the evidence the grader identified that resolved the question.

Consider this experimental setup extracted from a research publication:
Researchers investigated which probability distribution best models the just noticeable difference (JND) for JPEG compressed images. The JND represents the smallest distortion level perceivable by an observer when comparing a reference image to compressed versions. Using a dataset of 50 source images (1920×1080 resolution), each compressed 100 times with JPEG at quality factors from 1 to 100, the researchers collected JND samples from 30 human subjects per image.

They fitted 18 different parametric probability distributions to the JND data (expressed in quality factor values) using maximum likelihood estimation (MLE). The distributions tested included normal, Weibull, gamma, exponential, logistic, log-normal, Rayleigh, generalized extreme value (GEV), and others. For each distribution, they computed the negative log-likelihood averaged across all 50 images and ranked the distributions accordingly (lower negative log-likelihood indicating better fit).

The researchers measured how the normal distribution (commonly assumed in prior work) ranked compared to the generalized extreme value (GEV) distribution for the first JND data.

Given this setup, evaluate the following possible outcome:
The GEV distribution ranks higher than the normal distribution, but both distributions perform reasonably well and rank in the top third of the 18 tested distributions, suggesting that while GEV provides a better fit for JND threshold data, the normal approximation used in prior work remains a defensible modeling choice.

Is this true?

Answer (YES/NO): NO